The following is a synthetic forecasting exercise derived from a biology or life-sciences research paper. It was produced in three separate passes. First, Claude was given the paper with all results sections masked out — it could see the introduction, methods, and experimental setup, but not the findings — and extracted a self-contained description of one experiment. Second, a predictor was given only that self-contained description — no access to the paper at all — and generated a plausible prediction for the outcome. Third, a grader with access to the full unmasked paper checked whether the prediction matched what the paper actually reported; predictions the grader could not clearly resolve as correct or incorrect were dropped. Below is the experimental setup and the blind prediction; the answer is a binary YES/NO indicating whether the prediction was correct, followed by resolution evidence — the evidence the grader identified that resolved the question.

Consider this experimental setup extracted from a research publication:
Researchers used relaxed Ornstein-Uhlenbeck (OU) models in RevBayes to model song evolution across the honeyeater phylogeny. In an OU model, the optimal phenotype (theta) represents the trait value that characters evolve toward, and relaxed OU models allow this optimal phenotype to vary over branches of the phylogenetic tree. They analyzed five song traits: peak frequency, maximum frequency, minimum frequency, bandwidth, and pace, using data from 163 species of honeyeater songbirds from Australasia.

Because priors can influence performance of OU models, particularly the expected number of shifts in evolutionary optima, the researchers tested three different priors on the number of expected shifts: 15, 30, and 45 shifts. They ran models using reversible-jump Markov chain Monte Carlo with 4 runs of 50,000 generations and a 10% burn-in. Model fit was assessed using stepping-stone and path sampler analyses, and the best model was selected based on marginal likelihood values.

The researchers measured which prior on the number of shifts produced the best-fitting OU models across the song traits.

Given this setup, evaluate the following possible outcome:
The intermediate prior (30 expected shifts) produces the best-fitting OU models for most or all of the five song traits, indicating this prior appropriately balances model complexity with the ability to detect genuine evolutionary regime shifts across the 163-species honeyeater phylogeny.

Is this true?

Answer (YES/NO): NO